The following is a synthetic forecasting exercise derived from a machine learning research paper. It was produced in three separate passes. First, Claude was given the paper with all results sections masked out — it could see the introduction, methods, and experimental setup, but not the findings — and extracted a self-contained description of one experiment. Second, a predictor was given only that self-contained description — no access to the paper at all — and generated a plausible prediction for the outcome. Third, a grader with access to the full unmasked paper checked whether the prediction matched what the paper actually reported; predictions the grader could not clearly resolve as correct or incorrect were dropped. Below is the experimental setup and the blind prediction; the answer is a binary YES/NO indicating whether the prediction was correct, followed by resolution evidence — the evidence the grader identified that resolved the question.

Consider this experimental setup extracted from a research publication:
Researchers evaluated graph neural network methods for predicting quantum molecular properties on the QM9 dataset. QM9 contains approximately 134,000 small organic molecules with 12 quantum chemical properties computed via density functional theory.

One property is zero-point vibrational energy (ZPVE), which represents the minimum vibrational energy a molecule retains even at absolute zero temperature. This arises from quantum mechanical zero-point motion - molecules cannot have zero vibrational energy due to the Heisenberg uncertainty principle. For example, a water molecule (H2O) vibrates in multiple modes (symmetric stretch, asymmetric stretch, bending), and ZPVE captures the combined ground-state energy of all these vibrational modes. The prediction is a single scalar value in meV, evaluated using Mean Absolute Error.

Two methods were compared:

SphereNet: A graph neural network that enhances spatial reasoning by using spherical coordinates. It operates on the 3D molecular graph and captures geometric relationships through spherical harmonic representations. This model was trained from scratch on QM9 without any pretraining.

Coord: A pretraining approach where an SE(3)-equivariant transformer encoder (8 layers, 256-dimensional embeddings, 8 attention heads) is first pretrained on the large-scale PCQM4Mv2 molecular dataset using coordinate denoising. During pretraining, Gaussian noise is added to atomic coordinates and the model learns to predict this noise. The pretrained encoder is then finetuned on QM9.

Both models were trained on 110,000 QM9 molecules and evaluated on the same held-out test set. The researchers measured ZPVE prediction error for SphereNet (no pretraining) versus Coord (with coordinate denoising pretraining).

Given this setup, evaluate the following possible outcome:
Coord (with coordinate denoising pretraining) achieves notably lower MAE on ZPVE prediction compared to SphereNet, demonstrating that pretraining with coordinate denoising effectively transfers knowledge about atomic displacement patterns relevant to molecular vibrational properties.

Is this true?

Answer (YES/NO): NO